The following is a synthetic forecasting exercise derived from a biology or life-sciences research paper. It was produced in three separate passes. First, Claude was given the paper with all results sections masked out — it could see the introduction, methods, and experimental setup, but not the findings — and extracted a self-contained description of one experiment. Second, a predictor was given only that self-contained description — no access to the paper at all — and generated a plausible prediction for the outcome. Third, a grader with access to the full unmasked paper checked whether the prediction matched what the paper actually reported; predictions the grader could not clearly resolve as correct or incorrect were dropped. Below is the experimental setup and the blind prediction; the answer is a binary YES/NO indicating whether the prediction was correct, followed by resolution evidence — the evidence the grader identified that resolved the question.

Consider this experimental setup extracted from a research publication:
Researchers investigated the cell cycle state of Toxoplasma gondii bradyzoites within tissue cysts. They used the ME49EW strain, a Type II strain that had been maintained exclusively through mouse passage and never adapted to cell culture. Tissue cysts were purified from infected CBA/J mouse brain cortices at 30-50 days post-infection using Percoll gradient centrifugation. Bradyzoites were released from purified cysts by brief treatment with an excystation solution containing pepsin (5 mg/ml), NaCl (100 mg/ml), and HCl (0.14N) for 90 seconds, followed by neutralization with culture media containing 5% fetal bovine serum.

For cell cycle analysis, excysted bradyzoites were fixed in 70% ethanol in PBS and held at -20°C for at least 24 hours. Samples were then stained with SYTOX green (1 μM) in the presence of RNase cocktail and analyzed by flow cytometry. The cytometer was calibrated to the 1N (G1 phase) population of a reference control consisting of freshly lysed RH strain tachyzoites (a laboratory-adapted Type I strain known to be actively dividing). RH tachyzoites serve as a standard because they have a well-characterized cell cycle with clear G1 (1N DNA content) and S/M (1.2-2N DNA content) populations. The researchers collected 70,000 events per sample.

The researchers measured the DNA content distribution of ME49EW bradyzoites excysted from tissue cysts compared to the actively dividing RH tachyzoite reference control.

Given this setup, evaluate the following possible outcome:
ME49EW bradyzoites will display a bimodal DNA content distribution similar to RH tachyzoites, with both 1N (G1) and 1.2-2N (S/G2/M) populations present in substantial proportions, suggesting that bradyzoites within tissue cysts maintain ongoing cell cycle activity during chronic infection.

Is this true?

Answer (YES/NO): NO